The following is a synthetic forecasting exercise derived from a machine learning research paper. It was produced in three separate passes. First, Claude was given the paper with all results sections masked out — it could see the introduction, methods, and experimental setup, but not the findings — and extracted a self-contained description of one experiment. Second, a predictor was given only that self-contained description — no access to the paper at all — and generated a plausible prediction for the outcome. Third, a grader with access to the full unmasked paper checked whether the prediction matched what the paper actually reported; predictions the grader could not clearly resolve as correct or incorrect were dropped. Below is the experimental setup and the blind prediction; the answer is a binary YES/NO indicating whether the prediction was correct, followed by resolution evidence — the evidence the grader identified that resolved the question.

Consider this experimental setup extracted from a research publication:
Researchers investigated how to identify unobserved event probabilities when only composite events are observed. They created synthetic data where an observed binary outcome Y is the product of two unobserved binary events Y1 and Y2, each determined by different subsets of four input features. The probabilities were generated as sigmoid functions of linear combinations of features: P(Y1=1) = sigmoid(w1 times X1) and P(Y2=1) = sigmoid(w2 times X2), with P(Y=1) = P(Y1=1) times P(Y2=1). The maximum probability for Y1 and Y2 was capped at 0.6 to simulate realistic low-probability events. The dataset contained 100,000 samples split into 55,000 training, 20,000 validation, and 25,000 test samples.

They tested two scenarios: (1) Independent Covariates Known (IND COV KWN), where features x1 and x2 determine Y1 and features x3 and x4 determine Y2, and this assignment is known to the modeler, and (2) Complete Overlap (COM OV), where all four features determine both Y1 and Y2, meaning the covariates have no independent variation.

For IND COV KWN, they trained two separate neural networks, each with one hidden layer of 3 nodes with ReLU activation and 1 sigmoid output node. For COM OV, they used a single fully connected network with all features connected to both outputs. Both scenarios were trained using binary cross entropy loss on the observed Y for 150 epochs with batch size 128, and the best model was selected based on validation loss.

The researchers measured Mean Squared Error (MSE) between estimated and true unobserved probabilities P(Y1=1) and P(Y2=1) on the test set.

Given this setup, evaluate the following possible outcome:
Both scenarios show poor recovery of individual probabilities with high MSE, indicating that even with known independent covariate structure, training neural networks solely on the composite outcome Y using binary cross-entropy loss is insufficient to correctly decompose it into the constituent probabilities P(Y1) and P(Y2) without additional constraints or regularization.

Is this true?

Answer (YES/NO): NO